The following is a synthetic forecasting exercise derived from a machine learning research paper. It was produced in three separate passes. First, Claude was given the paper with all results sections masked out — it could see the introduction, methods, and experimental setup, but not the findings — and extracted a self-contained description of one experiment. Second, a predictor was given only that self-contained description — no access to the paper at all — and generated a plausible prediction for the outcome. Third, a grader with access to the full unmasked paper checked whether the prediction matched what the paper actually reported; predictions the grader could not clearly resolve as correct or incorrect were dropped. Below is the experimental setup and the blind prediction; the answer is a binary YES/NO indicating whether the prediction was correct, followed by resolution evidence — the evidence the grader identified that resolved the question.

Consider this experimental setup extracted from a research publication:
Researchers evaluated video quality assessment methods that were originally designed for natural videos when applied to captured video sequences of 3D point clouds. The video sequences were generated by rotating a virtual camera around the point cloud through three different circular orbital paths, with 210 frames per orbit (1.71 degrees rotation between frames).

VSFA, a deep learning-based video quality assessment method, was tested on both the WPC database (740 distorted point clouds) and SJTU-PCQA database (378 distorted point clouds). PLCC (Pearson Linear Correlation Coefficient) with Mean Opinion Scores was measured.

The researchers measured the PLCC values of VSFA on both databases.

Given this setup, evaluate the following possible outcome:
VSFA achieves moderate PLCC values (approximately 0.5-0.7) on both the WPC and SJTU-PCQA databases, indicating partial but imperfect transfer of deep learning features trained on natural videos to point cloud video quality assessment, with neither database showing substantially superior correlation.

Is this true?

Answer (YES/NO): NO